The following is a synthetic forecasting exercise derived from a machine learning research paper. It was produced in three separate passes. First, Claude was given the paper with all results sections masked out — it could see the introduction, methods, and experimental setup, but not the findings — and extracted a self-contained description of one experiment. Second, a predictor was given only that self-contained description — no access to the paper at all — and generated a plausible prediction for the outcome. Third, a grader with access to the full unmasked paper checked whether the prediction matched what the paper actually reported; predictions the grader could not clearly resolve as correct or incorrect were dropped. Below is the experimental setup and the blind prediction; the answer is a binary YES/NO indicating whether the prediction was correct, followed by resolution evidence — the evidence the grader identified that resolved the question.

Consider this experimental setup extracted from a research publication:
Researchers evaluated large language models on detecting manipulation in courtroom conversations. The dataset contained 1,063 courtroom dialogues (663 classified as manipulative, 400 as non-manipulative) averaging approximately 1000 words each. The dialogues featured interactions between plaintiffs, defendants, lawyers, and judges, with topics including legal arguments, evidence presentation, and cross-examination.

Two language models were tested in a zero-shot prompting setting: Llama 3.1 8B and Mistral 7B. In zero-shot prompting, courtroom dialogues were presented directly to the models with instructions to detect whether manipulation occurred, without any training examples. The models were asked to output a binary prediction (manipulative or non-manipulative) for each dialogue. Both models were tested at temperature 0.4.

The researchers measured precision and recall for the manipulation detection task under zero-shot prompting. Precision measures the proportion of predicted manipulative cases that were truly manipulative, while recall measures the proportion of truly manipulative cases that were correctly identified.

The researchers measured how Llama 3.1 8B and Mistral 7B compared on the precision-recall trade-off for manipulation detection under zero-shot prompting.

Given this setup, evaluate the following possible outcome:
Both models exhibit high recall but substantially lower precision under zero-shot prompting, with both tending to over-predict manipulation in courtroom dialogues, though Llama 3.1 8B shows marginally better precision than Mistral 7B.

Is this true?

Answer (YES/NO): NO